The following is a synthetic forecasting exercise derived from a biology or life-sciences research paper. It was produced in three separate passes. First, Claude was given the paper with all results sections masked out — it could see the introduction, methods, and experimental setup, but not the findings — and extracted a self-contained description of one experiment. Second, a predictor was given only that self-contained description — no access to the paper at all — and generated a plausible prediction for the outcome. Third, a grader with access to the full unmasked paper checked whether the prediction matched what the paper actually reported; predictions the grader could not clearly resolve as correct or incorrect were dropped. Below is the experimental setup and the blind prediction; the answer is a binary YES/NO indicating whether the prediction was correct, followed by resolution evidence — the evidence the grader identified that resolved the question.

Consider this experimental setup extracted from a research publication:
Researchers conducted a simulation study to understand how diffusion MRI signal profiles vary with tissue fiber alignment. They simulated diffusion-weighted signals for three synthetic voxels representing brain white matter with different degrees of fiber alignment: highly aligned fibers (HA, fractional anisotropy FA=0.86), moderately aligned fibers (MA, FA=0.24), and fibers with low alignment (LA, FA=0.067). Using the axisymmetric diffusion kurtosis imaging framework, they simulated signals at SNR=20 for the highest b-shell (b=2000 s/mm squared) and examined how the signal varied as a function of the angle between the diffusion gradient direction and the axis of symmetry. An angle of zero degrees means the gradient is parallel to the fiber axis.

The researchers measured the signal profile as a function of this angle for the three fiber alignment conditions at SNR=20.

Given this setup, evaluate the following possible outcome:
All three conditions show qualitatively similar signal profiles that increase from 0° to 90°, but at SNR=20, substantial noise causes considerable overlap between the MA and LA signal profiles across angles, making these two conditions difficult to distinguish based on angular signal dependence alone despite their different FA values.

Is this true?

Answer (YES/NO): NO